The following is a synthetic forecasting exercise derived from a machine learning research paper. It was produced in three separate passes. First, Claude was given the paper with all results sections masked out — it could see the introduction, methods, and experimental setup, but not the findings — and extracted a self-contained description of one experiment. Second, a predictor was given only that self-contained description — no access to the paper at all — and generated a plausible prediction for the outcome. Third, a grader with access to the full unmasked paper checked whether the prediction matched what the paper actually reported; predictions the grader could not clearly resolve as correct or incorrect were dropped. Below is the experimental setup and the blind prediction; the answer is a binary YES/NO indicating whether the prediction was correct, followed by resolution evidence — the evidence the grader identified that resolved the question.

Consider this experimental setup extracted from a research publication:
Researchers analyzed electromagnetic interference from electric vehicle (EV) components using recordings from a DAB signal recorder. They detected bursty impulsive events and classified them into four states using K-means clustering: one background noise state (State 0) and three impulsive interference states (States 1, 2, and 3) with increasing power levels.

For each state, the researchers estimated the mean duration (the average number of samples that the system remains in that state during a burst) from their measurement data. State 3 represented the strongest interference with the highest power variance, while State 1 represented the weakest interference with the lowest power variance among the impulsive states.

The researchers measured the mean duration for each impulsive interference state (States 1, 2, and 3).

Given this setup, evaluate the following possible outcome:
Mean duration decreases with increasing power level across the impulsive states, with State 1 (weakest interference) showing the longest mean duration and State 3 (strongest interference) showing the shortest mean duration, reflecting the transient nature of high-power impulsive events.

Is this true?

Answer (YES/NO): NO